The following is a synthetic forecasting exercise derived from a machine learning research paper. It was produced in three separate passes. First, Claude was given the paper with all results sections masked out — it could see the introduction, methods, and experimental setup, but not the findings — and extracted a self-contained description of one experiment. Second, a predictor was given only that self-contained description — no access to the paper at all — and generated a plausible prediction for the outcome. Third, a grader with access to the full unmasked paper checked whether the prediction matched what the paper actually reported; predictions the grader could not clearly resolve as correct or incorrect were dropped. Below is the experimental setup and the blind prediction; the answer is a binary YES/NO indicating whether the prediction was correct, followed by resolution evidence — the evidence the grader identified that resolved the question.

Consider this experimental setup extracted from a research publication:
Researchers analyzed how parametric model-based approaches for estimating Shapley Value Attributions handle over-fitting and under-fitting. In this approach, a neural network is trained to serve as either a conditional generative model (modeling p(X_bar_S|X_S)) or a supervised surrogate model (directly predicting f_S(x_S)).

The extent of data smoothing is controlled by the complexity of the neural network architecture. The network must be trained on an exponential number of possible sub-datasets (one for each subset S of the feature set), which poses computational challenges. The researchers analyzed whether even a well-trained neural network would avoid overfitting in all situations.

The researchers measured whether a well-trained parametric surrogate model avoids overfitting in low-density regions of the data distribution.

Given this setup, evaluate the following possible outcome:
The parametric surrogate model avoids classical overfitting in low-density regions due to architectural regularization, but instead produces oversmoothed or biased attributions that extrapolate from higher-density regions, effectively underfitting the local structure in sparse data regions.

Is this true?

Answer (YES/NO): NO